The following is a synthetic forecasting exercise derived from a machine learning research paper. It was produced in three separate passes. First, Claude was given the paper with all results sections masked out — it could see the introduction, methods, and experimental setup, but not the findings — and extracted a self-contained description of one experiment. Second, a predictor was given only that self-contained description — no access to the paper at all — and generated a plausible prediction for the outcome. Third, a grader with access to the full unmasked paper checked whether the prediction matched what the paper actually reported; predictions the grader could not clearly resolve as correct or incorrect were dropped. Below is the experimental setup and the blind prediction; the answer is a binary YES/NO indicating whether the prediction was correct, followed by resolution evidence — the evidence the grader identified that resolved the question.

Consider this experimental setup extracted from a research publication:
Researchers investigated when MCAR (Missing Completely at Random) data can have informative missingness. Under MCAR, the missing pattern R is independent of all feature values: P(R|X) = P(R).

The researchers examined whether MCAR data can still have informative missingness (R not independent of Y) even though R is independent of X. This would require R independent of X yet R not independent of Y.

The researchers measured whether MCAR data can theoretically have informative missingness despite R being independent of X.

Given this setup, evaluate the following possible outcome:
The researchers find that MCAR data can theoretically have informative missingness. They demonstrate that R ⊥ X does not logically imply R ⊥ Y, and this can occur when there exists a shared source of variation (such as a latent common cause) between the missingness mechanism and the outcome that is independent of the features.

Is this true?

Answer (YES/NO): NO